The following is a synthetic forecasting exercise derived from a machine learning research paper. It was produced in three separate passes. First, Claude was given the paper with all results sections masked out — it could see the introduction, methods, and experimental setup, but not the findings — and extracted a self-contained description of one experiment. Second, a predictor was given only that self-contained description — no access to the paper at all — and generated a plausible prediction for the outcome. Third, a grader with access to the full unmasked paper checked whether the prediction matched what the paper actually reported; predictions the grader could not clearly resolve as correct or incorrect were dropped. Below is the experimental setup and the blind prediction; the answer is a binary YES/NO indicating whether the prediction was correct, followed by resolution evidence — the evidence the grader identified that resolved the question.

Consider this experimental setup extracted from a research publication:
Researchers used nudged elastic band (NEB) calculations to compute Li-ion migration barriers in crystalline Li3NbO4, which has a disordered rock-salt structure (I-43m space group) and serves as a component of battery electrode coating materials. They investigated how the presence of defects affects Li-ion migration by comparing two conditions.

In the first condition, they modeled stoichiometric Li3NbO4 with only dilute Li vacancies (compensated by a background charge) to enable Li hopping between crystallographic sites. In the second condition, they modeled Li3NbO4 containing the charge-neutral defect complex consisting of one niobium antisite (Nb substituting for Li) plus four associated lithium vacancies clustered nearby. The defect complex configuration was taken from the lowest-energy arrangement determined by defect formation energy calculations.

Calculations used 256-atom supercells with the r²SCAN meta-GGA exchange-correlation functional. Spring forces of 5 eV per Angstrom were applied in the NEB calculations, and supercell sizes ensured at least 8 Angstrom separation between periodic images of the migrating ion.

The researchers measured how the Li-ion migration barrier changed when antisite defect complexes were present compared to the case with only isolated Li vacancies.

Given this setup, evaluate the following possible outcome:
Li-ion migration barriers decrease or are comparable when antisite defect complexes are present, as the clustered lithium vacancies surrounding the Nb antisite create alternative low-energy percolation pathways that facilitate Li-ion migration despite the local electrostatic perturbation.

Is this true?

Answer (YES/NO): NO